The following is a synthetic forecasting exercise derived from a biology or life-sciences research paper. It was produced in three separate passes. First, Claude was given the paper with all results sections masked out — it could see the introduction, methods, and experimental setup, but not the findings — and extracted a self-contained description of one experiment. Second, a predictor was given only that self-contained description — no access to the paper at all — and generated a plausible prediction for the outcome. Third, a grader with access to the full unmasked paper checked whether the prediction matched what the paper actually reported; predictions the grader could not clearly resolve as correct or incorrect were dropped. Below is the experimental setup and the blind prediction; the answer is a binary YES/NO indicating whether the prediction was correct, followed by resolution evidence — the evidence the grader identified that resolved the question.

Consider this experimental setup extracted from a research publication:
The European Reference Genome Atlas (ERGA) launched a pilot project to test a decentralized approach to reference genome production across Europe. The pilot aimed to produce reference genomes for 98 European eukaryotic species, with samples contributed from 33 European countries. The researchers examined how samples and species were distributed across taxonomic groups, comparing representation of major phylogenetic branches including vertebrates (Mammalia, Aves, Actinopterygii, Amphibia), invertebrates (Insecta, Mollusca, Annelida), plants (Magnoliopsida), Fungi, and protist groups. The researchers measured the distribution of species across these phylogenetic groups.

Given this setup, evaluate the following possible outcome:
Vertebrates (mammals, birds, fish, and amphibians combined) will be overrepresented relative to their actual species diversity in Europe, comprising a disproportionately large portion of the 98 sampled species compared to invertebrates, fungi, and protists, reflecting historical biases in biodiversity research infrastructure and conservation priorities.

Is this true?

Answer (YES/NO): NO